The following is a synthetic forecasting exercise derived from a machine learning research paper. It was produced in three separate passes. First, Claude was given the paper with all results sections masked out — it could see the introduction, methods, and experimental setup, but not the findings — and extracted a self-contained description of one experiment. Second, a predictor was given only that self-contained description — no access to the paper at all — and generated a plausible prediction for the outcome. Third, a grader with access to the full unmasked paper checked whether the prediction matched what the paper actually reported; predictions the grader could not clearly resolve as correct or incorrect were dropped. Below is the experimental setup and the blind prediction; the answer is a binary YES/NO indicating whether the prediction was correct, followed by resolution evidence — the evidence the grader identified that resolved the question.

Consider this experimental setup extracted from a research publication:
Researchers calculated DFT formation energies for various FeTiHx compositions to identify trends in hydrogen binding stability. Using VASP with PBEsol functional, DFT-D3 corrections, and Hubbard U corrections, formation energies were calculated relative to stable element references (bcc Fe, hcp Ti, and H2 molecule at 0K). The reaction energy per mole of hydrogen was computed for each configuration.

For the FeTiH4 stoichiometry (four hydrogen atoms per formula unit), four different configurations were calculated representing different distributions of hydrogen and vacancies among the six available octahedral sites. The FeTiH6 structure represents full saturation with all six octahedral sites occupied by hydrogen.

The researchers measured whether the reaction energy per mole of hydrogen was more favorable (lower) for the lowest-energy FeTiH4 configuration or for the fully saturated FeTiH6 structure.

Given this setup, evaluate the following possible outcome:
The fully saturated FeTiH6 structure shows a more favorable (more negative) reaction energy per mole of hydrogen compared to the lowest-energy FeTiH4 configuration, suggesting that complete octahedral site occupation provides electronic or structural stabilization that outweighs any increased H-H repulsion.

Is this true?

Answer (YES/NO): NO